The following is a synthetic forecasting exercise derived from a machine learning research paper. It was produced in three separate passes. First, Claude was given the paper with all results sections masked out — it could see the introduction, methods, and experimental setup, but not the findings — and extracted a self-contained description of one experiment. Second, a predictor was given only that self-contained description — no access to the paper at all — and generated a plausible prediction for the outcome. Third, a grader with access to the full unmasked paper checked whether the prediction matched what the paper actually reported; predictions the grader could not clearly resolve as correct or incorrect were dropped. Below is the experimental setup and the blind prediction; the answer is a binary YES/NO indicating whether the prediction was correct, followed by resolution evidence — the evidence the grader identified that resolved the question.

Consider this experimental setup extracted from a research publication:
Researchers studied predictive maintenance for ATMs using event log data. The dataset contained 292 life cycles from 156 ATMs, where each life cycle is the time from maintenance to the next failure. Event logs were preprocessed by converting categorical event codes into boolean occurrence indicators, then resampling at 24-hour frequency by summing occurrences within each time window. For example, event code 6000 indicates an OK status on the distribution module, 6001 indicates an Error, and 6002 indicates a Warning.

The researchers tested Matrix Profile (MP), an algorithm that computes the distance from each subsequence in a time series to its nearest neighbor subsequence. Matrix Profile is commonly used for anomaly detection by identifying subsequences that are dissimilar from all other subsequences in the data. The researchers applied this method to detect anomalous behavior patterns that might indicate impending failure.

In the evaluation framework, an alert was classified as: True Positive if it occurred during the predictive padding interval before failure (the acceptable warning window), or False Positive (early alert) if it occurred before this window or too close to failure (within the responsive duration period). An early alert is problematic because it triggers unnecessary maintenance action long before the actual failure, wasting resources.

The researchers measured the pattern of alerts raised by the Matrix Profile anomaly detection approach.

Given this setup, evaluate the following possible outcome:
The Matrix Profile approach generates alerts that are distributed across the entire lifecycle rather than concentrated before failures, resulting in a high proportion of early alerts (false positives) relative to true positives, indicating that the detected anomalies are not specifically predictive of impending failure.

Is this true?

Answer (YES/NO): YES